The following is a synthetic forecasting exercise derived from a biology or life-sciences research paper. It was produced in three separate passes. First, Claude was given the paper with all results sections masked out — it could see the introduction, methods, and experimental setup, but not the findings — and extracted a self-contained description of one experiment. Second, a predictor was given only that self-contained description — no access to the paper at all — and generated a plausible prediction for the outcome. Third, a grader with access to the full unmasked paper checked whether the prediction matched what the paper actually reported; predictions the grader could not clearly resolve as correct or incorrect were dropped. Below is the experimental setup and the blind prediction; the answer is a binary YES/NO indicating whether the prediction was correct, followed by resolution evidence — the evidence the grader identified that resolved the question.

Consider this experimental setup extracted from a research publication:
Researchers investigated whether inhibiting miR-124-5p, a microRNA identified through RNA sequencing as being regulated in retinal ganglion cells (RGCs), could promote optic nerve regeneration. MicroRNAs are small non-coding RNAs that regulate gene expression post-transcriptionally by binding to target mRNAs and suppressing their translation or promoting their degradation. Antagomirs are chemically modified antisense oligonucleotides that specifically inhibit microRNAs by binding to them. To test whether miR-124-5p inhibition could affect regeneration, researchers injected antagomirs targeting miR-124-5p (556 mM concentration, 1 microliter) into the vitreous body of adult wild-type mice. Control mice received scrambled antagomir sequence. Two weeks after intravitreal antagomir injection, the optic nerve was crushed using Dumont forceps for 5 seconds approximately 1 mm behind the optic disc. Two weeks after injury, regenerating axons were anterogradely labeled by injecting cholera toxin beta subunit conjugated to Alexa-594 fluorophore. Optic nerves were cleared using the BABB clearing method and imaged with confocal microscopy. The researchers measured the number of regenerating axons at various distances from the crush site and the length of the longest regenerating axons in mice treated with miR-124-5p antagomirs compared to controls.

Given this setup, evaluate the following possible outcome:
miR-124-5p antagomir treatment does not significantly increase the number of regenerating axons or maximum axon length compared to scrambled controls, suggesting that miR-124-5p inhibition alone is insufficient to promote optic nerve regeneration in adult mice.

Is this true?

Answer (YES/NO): NO